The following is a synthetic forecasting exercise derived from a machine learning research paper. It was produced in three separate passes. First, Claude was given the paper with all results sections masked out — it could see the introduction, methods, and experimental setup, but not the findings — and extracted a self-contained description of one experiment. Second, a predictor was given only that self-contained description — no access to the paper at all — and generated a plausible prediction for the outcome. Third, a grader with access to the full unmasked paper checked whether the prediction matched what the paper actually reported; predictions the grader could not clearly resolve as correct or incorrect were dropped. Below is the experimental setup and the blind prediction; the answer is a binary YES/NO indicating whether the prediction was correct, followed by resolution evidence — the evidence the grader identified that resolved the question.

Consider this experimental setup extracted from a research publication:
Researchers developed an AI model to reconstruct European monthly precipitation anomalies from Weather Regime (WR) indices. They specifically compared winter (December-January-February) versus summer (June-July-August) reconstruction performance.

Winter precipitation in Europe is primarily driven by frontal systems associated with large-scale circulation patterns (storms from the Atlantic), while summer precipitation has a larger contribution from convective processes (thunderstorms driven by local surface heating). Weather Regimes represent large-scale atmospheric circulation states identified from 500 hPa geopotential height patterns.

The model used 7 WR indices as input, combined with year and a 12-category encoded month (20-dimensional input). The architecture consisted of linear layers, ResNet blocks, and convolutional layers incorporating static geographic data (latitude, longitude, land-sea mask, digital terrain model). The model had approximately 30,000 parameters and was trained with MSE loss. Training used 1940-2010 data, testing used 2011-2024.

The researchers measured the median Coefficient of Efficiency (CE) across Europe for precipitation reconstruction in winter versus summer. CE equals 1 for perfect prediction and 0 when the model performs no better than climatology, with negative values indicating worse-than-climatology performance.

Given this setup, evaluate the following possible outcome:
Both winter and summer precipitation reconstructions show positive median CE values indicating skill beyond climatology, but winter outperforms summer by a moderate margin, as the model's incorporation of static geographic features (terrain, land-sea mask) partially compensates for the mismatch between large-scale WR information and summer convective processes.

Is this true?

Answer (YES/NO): NO